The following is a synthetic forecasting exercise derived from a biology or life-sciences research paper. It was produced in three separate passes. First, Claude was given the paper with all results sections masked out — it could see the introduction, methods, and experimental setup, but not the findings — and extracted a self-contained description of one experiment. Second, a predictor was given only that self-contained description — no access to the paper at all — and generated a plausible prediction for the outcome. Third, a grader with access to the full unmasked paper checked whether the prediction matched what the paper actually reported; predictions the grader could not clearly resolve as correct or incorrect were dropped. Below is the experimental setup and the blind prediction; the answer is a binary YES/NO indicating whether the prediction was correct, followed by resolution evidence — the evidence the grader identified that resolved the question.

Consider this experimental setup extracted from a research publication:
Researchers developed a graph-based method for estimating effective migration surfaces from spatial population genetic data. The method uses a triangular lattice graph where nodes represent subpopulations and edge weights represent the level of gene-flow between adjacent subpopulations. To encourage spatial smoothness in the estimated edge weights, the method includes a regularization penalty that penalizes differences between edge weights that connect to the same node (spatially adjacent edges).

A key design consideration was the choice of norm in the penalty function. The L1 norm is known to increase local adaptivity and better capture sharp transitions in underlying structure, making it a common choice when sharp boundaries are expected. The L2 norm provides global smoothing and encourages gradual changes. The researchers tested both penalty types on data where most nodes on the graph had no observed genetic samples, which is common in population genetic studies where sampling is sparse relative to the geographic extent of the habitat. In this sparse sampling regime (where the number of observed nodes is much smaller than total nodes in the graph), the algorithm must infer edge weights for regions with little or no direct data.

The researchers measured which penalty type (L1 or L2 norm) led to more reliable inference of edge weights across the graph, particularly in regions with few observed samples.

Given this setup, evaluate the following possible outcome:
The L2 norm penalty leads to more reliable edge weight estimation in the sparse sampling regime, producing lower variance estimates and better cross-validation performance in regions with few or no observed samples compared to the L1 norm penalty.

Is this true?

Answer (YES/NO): NO